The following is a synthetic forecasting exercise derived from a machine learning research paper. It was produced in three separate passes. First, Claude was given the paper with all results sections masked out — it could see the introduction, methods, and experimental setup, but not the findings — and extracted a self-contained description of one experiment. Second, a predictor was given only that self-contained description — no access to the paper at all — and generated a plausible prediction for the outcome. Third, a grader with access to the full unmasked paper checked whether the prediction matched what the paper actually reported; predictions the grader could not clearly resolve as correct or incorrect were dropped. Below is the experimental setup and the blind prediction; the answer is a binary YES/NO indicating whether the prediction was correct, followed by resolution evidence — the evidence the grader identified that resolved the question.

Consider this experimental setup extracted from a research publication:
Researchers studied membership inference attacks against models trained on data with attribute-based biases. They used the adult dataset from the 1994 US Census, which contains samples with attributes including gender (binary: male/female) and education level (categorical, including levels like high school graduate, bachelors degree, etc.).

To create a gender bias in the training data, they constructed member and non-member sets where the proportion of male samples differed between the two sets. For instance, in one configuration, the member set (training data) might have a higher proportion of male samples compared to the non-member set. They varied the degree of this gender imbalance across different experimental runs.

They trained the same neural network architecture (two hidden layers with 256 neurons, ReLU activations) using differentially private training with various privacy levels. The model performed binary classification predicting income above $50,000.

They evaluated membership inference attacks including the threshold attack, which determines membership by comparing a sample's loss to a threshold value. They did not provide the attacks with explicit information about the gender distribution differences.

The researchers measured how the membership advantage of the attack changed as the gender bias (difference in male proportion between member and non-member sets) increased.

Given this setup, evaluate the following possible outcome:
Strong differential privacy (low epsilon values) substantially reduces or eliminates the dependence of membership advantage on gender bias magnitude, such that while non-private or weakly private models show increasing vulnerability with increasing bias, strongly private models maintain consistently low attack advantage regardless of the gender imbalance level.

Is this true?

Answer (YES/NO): NO